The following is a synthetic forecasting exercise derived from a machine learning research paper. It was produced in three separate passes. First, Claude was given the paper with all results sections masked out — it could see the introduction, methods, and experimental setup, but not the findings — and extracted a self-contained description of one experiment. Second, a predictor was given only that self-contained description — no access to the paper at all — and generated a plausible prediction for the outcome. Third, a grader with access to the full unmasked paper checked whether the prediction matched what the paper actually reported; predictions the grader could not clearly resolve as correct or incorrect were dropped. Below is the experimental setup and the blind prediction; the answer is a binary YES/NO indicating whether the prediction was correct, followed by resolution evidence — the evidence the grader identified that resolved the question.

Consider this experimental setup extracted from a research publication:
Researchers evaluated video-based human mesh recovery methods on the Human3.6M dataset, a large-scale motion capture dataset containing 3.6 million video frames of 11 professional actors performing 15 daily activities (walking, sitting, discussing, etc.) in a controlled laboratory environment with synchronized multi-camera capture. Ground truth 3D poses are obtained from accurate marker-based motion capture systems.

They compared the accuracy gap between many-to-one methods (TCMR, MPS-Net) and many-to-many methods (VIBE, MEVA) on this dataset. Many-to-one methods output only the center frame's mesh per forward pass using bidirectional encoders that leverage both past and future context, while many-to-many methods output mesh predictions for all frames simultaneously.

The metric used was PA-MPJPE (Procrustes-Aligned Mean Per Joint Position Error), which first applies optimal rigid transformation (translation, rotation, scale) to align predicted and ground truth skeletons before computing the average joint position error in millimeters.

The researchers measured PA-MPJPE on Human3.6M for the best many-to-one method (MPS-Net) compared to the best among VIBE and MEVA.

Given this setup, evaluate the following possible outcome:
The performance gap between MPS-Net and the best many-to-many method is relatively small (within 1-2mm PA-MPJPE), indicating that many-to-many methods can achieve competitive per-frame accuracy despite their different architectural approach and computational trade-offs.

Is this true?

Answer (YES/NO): NO